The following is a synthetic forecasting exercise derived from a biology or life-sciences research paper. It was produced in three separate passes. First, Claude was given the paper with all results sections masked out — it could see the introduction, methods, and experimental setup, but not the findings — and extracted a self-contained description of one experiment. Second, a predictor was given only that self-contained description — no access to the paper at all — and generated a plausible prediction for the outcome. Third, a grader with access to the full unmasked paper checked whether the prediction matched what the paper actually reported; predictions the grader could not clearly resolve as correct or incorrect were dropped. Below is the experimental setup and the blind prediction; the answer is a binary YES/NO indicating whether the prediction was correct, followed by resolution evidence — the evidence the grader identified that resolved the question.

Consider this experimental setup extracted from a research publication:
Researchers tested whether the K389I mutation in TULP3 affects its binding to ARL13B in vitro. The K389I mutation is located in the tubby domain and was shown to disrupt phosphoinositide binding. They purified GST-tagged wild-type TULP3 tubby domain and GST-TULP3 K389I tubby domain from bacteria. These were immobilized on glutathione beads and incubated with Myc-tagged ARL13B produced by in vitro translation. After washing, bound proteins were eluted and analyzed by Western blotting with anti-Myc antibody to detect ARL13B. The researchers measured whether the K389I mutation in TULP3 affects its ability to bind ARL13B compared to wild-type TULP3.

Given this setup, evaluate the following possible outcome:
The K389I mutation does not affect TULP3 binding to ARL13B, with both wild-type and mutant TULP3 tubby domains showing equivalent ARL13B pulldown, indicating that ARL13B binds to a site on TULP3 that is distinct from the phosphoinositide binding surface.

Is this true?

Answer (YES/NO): NO